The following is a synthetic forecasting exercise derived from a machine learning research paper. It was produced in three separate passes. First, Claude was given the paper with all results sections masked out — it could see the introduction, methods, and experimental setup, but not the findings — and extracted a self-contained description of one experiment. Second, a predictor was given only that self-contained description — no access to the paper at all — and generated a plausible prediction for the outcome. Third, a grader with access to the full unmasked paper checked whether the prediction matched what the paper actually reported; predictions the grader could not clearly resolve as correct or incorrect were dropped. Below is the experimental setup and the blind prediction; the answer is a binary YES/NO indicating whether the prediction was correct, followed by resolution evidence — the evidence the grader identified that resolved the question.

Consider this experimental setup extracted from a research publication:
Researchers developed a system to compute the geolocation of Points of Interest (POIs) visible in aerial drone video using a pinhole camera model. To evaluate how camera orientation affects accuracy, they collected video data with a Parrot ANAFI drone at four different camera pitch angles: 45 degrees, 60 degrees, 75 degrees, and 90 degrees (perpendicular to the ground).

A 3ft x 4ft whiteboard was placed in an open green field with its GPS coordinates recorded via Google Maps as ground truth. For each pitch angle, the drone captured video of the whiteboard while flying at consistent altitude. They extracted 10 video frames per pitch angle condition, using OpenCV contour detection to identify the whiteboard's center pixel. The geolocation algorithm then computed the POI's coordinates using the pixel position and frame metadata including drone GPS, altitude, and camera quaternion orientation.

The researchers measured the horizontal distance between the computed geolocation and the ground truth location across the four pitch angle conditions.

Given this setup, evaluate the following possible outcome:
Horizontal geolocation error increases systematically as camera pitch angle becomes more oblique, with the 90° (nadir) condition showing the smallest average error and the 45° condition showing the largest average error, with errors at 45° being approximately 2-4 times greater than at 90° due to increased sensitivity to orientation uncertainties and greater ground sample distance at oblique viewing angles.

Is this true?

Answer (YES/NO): YES